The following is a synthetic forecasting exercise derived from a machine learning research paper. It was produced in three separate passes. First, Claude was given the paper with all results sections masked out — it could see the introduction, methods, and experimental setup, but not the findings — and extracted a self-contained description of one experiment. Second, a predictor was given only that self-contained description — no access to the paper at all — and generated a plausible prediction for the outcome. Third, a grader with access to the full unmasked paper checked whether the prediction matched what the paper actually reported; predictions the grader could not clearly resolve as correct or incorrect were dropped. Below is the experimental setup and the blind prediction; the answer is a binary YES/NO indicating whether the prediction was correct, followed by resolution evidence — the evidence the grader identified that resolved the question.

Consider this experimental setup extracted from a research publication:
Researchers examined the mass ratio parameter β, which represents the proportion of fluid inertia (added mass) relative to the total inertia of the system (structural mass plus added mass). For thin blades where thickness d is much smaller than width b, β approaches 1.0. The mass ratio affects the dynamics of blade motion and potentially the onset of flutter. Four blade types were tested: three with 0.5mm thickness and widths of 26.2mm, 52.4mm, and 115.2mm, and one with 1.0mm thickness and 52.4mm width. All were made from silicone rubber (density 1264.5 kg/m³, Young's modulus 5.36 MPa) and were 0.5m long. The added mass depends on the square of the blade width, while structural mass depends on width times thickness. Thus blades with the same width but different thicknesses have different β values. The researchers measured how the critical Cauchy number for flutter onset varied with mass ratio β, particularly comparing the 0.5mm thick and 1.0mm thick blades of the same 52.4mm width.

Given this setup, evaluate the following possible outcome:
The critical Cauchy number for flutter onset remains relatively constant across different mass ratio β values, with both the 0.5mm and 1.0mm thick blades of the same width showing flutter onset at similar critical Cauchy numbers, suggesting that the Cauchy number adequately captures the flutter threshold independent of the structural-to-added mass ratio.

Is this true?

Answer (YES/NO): NO